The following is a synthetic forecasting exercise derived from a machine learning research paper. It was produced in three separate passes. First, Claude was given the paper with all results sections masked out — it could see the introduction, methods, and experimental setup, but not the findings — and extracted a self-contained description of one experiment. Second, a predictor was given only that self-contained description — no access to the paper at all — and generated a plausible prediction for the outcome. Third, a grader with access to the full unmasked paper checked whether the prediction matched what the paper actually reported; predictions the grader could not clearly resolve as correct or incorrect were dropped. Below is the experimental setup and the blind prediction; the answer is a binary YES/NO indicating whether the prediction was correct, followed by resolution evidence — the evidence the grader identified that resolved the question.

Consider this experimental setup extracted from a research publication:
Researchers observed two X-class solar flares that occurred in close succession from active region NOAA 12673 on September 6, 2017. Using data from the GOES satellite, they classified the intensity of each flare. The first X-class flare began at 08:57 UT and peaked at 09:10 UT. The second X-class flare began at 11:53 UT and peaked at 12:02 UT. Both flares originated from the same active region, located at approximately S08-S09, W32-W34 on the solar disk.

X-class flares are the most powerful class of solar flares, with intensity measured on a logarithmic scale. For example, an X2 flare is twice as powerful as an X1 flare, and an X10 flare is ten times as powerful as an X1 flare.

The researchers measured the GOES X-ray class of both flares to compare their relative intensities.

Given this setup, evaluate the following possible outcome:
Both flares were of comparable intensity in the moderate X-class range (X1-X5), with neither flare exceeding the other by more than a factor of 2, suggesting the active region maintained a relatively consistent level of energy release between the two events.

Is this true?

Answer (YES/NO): NO